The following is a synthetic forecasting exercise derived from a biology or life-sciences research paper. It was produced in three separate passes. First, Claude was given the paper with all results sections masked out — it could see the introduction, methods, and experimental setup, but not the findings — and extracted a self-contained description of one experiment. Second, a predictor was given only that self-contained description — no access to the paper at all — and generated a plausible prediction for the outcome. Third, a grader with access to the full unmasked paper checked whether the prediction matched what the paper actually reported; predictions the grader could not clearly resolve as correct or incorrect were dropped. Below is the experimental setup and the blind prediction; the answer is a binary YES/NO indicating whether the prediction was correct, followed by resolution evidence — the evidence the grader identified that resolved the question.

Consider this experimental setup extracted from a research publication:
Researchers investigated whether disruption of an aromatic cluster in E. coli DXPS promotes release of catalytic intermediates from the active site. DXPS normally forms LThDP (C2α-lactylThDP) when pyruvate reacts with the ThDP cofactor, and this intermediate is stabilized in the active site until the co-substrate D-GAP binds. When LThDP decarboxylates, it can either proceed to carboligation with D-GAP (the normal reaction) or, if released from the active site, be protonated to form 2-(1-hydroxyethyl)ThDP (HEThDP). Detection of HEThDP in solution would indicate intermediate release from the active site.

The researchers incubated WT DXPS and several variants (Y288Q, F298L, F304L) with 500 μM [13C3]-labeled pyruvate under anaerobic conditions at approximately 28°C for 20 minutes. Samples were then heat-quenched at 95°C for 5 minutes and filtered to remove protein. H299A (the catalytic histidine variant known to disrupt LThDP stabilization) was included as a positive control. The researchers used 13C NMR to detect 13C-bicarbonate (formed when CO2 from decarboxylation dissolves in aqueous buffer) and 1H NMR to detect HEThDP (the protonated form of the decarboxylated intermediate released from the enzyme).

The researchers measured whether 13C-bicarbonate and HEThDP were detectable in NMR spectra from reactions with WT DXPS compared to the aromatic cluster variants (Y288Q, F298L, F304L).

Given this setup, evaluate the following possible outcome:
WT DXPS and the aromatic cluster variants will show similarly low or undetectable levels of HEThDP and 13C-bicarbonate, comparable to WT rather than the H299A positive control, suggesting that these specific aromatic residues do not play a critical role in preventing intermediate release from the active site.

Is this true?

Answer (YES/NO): NO